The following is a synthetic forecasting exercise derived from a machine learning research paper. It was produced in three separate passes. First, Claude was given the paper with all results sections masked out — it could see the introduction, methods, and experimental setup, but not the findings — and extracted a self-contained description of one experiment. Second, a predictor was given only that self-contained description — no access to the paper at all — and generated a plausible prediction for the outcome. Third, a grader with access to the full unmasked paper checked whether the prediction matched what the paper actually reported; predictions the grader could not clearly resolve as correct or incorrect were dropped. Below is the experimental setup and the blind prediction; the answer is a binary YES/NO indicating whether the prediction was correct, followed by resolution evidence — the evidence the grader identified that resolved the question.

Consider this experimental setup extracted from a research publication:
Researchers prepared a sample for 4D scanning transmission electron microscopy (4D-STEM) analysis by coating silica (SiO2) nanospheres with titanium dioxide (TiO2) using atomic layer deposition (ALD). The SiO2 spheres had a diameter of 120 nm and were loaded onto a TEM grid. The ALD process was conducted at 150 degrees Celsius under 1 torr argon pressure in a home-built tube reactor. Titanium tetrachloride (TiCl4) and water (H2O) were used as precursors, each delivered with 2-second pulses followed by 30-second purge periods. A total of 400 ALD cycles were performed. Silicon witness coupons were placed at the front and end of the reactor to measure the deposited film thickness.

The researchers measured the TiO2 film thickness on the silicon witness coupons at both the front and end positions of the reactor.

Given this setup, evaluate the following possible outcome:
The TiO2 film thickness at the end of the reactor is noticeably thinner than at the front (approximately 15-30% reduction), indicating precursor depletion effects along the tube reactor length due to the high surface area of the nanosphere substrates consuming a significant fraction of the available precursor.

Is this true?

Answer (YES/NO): NO